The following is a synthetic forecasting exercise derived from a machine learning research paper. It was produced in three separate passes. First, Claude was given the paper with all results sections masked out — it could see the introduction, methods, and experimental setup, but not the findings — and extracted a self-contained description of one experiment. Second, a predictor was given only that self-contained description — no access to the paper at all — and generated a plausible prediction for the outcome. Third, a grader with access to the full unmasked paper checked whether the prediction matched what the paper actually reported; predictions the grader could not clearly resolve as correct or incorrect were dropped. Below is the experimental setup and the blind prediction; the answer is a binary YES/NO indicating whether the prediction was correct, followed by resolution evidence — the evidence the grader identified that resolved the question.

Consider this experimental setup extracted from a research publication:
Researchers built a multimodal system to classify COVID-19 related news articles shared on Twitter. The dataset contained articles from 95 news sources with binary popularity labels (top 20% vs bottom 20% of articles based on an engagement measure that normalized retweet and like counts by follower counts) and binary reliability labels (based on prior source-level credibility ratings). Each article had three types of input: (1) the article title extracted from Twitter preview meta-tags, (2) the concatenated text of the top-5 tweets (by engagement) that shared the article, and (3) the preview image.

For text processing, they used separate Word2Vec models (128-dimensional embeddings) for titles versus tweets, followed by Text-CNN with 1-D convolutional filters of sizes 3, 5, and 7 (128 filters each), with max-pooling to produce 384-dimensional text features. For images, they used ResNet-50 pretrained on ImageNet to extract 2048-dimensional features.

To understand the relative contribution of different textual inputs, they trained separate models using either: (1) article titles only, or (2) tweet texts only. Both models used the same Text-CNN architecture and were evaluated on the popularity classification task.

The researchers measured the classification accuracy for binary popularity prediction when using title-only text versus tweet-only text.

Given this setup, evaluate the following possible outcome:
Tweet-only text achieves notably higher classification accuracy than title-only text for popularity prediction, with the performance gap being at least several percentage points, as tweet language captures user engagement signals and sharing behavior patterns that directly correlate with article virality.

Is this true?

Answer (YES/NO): YES